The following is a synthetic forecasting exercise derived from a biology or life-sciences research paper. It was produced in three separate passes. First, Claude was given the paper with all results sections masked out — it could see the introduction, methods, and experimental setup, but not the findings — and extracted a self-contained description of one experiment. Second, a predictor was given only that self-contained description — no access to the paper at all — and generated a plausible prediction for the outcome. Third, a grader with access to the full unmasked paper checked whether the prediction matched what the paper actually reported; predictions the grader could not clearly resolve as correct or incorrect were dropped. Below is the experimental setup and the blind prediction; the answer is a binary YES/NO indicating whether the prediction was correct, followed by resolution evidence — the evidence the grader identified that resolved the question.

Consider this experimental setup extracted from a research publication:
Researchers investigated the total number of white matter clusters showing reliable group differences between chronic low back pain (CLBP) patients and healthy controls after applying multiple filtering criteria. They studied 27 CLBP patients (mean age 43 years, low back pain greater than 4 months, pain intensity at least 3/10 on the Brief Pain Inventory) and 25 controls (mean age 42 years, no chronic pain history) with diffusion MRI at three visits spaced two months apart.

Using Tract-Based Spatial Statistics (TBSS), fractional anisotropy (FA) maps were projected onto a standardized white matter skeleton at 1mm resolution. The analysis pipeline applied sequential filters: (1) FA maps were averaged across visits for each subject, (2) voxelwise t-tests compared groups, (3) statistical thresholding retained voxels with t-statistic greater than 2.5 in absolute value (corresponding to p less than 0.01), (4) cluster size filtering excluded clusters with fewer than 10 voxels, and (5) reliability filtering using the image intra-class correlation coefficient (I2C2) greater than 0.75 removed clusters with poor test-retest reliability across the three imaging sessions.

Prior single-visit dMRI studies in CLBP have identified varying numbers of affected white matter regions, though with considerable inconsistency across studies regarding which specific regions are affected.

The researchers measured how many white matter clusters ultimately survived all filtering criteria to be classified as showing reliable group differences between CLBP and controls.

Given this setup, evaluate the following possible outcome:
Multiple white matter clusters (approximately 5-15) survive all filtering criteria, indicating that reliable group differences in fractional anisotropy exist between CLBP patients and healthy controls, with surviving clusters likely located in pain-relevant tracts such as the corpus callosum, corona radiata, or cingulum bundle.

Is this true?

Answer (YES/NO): NO